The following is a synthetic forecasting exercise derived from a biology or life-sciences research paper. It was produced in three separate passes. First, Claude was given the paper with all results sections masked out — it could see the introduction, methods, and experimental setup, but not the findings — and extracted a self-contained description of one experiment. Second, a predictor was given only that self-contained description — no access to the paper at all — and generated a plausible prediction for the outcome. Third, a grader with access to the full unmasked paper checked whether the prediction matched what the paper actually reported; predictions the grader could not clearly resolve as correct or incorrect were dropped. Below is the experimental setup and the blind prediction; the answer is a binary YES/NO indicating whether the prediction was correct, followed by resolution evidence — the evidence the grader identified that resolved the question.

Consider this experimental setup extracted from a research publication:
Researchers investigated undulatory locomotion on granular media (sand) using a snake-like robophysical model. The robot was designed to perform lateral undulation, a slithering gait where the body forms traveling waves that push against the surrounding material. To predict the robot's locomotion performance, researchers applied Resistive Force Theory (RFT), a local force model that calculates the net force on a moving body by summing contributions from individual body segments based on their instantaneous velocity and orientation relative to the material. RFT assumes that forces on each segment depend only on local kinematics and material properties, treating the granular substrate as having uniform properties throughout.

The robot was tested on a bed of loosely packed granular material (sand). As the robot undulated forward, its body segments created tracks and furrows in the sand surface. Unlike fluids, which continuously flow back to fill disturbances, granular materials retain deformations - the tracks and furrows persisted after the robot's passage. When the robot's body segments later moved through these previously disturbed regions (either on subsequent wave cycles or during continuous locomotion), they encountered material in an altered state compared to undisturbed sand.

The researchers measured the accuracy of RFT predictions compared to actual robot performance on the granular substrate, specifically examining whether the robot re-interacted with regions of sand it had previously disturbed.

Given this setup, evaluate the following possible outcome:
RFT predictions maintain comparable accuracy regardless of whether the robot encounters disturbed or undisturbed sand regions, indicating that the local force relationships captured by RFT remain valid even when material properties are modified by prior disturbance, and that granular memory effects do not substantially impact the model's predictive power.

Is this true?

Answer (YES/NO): NO